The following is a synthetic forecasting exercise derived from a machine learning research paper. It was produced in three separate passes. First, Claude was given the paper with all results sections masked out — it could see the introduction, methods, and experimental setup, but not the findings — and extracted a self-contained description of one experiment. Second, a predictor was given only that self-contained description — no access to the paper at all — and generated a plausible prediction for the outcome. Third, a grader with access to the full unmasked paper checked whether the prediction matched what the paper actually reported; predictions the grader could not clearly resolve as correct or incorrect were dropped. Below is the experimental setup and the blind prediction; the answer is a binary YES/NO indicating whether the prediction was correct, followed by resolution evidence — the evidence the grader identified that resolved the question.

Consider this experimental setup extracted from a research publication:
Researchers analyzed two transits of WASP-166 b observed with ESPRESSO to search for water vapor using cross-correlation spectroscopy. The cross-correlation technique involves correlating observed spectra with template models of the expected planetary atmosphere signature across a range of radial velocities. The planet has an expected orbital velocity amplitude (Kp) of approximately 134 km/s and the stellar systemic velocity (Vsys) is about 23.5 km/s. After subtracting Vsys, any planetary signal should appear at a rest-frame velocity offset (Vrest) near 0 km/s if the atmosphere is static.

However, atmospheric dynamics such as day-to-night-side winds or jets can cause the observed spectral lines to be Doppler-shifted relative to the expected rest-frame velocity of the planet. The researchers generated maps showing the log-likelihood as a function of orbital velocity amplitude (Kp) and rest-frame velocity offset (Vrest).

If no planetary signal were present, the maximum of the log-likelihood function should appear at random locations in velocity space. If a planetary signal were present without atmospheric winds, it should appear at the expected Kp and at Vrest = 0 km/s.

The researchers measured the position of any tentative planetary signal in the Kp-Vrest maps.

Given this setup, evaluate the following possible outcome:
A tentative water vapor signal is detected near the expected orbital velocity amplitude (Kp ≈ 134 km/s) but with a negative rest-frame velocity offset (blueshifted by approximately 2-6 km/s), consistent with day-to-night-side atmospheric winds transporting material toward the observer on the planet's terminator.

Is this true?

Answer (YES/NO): YES